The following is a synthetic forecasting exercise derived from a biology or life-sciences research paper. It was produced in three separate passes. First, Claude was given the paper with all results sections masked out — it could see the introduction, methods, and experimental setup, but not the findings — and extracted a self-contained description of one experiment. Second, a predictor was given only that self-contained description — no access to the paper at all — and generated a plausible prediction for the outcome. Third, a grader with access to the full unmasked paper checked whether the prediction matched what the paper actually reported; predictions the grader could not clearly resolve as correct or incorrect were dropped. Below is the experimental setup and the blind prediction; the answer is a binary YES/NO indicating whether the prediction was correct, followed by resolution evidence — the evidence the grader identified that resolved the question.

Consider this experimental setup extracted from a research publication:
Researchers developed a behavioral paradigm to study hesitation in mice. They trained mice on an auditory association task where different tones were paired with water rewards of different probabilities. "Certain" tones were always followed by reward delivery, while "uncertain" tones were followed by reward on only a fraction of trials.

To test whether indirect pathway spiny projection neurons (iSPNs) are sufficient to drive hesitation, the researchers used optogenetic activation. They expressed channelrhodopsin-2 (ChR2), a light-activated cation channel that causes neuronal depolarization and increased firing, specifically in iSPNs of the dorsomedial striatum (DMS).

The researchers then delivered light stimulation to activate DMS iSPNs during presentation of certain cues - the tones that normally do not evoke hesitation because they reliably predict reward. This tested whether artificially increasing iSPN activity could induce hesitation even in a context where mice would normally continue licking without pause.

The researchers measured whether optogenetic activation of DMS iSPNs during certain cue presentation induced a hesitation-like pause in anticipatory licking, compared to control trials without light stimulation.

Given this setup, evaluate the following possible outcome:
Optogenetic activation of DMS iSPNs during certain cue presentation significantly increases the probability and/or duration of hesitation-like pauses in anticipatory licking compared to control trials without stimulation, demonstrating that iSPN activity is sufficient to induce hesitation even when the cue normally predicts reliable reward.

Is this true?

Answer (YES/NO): NO